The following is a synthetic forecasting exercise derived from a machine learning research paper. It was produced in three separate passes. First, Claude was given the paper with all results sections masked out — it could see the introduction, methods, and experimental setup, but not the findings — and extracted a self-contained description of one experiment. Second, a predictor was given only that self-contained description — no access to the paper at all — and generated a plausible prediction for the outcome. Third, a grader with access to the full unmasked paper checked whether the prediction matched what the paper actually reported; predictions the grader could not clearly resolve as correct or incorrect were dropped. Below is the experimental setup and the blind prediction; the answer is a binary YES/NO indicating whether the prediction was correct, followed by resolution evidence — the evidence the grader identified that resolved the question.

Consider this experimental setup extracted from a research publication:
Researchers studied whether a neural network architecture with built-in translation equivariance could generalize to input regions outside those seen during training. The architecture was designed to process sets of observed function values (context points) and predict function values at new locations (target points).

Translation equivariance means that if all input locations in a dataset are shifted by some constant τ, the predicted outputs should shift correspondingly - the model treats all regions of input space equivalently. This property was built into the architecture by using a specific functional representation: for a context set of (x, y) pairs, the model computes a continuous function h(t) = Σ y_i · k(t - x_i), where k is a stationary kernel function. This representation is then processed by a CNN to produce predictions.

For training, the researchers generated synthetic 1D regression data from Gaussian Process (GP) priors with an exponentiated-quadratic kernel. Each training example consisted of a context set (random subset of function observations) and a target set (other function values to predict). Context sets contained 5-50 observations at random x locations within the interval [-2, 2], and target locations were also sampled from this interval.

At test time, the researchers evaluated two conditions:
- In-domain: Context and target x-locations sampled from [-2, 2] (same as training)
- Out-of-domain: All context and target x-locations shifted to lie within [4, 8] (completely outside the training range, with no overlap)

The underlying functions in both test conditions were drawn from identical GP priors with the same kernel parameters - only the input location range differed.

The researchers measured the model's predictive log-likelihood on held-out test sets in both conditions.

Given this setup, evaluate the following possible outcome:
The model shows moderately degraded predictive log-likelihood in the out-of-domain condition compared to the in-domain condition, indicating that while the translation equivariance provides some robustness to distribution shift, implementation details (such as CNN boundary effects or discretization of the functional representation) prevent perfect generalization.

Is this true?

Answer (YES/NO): NO